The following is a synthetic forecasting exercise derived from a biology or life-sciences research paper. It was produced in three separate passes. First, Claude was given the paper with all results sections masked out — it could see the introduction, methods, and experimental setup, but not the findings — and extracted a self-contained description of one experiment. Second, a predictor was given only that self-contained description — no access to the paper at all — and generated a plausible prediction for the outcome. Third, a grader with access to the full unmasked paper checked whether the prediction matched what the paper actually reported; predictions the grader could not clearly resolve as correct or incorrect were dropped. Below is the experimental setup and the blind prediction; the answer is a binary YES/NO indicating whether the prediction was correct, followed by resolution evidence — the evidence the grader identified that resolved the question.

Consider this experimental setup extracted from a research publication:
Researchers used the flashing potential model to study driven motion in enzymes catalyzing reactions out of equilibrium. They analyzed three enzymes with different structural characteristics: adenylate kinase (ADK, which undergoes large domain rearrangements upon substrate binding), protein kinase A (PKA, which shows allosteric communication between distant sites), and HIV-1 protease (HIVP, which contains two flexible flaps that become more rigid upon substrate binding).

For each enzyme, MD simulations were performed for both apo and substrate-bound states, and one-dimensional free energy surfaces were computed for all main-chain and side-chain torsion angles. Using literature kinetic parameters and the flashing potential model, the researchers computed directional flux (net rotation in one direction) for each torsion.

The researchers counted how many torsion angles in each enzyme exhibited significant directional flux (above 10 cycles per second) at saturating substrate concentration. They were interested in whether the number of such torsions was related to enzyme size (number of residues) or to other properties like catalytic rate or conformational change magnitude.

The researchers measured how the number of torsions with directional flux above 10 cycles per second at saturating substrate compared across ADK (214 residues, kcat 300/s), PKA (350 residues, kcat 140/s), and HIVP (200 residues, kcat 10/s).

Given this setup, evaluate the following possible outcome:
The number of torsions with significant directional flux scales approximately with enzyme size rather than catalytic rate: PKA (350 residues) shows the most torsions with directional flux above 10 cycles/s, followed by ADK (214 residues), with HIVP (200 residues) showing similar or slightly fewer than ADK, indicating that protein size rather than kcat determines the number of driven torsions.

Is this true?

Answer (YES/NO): NO